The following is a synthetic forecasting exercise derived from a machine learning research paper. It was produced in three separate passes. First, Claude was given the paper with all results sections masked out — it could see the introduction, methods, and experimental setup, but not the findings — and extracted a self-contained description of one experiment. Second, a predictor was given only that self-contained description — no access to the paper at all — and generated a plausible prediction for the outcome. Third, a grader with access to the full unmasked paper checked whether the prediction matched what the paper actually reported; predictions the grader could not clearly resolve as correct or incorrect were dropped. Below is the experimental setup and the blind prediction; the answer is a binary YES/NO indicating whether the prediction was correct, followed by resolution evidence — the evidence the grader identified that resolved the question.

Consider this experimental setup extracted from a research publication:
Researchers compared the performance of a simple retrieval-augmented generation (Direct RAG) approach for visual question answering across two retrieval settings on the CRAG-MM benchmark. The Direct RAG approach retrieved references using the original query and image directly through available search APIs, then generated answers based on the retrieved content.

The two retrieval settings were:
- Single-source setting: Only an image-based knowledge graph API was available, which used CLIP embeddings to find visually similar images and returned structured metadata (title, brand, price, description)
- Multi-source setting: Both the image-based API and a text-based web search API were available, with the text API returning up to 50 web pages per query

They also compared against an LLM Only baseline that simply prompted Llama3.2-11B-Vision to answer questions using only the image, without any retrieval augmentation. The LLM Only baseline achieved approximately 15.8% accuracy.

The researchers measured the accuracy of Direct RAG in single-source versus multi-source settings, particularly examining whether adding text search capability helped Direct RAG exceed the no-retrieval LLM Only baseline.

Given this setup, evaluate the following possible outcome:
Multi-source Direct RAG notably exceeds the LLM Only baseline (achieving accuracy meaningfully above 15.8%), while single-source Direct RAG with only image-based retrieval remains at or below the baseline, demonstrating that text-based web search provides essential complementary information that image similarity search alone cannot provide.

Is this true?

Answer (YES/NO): NO